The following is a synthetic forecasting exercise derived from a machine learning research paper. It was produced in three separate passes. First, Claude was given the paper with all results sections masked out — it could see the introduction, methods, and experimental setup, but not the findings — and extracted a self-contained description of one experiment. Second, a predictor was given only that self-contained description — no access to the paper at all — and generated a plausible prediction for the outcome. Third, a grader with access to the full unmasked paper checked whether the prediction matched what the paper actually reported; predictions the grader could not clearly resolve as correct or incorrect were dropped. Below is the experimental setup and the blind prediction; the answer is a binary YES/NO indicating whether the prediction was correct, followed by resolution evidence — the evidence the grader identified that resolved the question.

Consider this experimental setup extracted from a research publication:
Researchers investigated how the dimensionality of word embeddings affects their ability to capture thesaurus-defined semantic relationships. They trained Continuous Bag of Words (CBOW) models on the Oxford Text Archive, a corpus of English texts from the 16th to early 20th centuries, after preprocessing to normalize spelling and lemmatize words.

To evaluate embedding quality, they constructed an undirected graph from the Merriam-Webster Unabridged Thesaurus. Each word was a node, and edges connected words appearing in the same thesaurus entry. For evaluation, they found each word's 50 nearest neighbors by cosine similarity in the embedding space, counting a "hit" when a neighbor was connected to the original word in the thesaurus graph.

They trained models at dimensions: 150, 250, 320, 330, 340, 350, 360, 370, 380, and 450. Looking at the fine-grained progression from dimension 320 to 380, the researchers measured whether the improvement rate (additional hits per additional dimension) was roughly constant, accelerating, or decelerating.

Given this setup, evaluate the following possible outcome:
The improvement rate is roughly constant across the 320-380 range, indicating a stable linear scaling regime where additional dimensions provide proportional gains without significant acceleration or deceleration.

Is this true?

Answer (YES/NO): NO